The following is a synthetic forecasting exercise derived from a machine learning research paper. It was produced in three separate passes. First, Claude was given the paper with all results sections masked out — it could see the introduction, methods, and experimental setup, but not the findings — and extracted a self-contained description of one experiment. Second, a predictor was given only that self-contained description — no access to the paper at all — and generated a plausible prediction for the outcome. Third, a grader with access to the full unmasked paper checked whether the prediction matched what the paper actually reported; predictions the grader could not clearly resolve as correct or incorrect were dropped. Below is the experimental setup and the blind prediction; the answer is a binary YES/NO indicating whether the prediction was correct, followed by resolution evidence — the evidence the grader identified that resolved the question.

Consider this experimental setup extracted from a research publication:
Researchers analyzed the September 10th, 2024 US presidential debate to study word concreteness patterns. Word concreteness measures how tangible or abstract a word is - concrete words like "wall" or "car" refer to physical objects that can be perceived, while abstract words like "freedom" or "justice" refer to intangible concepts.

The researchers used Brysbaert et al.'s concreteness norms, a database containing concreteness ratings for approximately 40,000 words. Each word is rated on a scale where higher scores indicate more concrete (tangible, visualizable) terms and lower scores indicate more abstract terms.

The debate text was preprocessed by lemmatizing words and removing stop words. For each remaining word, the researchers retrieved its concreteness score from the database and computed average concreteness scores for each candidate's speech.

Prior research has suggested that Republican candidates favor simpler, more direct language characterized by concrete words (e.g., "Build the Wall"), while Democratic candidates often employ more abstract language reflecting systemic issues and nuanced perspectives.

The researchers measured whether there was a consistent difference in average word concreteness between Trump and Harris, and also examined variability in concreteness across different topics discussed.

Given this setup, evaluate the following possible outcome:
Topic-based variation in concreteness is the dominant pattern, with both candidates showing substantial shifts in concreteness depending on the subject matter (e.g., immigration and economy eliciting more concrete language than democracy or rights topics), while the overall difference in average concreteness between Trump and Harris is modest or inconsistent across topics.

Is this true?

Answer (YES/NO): NO